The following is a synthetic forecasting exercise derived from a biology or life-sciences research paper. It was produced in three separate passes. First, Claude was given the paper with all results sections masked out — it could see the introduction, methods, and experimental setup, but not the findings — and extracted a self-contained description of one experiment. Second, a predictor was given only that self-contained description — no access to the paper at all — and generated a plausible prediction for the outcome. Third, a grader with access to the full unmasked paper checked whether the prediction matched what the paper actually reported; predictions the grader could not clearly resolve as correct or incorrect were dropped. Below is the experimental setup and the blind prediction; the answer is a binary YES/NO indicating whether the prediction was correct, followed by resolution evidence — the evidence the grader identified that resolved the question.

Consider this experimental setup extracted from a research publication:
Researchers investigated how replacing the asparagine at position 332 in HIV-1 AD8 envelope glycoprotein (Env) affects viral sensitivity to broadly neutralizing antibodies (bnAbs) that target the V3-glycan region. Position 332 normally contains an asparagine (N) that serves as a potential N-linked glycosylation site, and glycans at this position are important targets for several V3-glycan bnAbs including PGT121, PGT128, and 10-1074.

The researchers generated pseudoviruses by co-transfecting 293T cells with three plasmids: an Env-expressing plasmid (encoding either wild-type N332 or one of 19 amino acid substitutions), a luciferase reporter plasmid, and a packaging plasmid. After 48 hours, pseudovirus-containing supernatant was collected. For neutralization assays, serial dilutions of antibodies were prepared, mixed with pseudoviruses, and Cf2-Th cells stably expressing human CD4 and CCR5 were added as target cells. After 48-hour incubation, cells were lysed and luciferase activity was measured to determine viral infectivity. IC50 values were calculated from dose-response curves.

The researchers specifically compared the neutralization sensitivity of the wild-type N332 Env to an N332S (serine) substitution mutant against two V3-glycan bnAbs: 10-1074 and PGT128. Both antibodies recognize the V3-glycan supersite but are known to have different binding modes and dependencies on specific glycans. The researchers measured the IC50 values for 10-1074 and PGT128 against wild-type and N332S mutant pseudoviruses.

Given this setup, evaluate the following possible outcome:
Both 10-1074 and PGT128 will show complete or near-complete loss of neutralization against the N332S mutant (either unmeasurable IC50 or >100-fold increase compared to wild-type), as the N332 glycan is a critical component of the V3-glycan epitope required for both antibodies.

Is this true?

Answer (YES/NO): NO